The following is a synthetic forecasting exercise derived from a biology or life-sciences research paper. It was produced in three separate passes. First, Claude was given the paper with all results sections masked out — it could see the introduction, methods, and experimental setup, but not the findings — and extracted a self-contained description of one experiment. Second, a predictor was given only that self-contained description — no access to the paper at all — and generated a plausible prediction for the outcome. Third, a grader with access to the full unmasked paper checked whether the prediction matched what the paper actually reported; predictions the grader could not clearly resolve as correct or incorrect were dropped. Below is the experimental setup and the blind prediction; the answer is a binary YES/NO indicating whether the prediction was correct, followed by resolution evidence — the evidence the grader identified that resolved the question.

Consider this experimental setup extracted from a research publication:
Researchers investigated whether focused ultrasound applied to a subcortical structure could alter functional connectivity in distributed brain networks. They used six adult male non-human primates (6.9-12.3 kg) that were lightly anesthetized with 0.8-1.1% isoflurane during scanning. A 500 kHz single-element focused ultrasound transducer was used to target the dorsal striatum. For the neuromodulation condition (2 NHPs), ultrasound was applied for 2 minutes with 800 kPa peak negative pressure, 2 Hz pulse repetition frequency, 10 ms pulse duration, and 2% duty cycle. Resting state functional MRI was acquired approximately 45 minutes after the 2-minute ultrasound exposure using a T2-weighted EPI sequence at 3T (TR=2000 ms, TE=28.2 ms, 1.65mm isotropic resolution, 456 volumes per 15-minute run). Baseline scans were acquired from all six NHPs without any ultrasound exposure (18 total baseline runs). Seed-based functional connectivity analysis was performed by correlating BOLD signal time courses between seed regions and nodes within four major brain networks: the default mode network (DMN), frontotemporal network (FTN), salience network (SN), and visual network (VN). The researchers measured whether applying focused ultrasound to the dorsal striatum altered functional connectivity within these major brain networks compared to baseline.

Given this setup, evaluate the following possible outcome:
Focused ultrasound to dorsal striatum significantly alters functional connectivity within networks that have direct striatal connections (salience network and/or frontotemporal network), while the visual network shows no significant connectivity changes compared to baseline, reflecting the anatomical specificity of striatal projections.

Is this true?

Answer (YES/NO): NO